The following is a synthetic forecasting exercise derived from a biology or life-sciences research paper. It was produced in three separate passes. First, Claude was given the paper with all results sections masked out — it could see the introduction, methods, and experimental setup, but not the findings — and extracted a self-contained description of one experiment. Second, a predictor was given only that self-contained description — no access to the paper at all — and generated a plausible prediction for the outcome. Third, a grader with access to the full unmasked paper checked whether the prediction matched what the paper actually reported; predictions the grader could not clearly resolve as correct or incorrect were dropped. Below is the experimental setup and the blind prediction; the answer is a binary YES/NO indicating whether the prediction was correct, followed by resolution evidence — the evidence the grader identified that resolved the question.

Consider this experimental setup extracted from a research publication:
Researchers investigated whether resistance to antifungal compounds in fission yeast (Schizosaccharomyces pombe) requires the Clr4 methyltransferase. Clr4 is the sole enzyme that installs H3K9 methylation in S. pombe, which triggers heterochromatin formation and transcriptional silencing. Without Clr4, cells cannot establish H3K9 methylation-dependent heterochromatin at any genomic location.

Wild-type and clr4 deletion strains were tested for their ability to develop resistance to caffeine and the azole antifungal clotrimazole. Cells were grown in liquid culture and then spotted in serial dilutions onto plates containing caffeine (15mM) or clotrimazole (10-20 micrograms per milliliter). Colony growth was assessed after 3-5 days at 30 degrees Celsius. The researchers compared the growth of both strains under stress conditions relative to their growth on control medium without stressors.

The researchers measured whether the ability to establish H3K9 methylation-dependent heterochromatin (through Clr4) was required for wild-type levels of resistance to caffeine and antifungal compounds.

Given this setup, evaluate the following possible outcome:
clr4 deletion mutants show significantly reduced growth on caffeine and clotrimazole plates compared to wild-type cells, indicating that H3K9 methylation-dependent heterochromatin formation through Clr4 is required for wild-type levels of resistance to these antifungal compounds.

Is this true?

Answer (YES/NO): YES